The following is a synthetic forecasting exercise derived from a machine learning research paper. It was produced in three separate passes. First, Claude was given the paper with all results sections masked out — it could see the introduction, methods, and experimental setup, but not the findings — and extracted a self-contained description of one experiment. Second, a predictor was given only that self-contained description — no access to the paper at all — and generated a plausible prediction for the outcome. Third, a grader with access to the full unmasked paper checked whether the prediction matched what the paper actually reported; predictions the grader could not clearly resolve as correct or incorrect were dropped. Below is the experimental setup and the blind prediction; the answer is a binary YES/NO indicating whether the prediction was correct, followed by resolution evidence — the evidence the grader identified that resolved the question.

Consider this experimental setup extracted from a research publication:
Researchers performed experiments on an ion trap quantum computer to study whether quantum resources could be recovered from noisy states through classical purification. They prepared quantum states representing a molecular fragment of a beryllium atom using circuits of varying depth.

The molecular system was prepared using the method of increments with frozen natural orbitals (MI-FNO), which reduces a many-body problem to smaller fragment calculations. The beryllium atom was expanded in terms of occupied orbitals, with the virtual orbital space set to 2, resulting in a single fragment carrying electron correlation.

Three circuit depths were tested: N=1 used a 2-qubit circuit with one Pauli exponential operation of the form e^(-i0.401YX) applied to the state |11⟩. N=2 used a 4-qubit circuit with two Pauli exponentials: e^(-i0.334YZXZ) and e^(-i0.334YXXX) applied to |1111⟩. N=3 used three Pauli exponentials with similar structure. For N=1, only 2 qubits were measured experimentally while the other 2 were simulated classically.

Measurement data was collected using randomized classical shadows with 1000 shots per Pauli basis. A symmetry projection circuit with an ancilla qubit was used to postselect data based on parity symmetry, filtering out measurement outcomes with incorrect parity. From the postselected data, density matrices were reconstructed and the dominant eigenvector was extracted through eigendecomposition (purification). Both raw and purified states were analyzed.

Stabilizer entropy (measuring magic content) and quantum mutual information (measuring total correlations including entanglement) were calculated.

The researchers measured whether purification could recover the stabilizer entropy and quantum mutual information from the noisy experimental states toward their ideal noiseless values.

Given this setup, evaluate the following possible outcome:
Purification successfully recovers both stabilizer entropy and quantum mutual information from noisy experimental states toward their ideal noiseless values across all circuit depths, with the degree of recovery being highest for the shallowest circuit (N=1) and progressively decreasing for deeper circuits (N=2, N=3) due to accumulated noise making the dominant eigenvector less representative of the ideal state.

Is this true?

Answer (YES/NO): NO